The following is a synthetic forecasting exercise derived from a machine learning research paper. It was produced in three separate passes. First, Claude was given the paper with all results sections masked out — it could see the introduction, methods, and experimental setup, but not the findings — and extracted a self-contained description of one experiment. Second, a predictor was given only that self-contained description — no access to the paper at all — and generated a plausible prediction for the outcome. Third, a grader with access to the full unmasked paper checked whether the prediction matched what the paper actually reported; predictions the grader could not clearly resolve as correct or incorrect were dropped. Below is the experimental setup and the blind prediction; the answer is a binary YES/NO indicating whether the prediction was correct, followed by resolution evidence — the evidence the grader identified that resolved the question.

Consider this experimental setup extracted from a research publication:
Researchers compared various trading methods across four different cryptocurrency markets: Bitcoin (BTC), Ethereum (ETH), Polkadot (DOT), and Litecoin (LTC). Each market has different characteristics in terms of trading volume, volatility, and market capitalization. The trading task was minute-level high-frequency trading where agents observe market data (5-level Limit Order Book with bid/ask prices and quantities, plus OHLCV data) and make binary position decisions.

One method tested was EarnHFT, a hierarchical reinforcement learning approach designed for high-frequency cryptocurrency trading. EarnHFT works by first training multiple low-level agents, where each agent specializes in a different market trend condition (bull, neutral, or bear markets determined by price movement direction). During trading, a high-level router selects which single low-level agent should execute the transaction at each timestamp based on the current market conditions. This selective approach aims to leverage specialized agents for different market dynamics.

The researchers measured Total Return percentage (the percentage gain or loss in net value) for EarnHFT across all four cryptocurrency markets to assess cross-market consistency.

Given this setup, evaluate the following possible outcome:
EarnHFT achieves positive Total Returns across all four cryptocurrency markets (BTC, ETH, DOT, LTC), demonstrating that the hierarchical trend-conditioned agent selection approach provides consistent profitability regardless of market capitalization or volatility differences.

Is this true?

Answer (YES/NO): NO